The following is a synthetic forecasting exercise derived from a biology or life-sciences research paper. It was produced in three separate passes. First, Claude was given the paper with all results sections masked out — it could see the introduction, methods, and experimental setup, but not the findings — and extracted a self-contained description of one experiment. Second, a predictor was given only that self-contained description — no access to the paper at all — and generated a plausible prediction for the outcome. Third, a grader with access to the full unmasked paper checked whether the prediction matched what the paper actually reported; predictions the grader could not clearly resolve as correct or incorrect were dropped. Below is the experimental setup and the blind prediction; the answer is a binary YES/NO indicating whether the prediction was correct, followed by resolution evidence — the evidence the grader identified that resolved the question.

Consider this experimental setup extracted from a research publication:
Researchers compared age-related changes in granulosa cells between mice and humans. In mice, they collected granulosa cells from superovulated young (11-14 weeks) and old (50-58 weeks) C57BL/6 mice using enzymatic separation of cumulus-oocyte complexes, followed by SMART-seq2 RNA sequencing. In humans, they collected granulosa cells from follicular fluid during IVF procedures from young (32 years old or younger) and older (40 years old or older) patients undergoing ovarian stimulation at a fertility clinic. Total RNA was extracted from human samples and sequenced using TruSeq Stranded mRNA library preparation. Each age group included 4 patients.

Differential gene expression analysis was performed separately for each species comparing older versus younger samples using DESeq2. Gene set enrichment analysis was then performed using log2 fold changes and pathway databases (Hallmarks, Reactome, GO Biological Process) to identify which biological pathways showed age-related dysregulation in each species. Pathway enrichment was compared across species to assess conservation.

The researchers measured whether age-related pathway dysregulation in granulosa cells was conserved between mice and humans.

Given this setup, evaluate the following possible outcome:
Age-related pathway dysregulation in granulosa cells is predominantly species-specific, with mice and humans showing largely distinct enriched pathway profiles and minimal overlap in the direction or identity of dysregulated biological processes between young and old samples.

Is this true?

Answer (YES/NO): NO